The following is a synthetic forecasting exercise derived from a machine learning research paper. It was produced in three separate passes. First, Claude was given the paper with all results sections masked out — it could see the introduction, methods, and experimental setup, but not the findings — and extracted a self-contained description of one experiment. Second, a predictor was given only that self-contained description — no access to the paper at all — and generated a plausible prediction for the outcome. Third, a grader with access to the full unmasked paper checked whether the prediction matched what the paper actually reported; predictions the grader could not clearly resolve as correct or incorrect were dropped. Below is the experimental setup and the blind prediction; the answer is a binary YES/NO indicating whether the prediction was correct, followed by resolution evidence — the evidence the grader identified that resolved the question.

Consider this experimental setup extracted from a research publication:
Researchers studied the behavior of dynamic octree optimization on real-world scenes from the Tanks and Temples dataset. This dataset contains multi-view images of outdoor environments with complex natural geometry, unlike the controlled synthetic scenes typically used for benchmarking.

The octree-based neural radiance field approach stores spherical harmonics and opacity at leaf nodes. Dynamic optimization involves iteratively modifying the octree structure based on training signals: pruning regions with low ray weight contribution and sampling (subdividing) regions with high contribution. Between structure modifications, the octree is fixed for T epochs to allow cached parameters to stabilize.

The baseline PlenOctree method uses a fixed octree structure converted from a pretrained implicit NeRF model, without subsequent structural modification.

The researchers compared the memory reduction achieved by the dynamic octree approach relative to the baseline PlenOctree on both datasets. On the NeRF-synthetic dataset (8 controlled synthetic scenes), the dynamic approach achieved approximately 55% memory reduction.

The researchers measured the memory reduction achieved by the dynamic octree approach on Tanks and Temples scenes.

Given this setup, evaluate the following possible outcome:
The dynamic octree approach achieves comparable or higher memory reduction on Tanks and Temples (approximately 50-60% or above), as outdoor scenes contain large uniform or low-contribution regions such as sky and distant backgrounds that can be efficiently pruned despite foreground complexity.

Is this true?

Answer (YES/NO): YES